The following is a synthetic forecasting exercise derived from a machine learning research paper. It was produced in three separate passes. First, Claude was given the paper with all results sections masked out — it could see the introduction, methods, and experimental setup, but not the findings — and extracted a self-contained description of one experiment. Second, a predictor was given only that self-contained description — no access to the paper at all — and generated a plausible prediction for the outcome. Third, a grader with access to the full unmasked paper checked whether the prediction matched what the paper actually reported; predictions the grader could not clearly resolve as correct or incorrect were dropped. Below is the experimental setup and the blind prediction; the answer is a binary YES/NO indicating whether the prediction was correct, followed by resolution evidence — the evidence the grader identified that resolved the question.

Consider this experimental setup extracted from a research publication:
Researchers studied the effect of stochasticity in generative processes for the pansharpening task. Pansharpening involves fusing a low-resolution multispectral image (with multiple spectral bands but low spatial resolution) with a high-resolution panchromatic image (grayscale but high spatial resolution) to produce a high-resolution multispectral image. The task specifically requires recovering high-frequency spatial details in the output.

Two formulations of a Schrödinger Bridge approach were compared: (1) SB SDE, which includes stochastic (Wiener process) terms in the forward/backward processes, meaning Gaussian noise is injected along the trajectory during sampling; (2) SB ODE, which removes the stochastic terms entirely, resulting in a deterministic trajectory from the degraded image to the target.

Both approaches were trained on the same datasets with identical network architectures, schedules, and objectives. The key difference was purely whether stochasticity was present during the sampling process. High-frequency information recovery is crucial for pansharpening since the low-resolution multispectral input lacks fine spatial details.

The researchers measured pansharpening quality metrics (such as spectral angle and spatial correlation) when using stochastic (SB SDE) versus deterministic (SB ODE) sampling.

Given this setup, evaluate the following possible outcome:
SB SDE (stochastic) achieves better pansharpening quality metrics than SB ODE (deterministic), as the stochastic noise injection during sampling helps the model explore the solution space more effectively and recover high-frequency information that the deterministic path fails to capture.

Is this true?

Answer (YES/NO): YES